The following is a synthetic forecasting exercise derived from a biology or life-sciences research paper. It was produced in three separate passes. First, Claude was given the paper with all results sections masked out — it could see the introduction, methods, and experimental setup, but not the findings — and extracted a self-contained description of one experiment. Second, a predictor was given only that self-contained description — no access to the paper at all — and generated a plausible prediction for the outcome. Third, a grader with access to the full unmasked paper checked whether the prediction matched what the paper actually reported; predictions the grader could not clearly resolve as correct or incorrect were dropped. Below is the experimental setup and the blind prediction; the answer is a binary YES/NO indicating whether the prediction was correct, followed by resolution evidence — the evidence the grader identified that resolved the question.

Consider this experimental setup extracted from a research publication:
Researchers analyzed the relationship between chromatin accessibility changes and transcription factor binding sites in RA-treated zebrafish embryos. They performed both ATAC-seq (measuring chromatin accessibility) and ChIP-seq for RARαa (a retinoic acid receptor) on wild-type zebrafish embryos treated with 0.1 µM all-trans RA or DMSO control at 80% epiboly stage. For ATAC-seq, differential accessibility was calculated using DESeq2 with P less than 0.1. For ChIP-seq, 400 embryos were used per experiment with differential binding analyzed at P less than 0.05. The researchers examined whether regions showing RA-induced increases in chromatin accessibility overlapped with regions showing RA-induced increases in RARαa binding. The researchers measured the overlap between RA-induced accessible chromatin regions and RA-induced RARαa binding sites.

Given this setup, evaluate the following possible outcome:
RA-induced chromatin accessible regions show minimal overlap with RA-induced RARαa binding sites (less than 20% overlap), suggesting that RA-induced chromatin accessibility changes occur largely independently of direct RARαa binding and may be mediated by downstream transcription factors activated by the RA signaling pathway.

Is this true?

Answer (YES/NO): NO